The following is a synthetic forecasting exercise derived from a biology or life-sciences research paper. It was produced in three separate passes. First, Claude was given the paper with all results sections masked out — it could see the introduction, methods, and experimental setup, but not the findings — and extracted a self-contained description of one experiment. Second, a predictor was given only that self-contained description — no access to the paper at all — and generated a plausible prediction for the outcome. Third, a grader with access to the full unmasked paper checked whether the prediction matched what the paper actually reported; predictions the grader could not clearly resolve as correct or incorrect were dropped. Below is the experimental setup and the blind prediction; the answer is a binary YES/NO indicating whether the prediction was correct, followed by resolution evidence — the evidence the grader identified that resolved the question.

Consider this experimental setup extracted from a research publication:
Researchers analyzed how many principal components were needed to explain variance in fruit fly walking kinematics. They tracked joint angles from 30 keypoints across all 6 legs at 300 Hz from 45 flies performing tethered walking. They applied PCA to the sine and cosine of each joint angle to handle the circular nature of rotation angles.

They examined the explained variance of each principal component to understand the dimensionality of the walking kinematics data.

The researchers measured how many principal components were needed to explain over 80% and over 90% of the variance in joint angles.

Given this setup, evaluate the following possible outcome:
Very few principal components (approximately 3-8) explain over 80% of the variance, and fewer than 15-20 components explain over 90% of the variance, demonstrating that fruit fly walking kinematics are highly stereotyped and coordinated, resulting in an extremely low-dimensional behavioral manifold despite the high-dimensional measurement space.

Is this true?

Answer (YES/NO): YES